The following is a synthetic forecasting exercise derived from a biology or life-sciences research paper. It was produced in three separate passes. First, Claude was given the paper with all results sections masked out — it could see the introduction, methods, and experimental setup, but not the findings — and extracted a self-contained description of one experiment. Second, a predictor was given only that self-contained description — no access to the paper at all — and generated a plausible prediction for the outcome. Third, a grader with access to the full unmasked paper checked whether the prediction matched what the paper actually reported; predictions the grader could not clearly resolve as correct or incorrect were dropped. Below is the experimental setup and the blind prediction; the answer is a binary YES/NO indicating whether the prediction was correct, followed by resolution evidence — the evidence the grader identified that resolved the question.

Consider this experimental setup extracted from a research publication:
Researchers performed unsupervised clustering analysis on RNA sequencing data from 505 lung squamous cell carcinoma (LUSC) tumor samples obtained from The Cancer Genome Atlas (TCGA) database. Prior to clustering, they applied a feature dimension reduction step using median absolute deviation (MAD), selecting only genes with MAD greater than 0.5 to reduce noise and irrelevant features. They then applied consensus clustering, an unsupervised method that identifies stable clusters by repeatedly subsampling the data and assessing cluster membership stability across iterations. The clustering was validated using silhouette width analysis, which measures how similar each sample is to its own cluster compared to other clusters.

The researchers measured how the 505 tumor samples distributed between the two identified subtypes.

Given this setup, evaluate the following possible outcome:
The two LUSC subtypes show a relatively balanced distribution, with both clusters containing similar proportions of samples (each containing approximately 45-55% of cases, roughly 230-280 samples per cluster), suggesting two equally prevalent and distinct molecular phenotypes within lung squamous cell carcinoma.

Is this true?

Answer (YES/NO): YES